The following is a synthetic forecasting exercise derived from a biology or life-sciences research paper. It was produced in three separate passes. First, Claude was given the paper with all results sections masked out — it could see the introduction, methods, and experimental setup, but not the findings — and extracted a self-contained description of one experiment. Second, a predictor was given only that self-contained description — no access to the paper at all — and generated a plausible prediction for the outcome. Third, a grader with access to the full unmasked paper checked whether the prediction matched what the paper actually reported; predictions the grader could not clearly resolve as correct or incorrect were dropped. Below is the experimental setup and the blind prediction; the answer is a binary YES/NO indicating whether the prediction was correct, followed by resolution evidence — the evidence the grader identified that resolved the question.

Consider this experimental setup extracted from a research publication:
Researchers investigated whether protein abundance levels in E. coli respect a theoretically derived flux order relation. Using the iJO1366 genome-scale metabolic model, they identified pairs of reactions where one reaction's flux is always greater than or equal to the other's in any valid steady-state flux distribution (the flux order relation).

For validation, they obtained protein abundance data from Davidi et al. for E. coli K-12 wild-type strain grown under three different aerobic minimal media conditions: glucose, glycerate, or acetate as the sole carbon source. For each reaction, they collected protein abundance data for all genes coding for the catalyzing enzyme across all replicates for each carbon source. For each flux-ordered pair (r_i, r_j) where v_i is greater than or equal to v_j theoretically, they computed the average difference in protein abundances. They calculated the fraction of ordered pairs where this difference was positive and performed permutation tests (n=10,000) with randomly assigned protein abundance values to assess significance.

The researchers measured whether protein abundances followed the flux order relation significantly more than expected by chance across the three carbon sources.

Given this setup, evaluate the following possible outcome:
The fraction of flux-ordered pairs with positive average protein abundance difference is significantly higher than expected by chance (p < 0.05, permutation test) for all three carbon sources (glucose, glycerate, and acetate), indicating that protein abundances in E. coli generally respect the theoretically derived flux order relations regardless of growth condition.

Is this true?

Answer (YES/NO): YES